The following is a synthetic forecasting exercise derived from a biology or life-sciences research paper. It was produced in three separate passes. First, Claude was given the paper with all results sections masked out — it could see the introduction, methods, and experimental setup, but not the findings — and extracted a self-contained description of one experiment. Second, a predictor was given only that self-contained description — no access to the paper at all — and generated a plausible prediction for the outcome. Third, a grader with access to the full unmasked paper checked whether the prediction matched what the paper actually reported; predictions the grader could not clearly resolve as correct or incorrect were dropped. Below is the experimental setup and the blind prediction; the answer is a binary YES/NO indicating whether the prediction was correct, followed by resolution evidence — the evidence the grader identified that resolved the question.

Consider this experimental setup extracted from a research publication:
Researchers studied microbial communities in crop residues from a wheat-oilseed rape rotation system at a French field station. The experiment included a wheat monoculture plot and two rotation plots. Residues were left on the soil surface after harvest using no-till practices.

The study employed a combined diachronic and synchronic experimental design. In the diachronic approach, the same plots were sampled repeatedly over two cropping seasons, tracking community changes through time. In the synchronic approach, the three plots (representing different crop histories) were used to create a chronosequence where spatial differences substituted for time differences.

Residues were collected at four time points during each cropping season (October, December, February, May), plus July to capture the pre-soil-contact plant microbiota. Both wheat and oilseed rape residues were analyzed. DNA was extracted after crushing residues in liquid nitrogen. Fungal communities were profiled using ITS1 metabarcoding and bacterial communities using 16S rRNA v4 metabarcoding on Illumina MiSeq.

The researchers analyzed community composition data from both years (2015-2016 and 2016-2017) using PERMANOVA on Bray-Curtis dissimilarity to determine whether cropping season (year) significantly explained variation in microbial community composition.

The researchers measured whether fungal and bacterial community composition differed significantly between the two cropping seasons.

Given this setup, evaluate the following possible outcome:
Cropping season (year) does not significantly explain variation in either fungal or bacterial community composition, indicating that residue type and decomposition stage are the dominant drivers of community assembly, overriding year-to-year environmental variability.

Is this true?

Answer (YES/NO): NO